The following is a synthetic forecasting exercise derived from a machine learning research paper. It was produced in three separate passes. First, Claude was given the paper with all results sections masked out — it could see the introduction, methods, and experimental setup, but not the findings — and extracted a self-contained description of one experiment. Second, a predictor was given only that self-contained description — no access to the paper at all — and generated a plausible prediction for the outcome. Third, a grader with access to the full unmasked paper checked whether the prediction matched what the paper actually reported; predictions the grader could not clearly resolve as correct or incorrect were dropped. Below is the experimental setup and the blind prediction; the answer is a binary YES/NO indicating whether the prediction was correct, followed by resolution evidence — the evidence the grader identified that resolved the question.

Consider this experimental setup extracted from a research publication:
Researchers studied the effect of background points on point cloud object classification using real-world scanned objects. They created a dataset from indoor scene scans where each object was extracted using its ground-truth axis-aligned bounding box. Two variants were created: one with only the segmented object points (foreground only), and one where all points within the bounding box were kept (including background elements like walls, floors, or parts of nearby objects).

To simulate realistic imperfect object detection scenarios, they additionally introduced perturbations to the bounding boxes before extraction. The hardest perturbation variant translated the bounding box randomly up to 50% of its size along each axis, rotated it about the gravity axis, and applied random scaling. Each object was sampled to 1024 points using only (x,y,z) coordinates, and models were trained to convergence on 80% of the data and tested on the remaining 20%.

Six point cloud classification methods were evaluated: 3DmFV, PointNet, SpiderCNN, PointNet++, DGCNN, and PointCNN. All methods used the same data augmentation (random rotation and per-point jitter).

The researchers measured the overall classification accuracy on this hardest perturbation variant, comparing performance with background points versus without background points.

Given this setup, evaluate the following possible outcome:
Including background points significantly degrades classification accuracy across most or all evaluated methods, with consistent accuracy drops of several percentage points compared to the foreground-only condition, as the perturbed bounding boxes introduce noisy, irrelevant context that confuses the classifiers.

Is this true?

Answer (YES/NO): YES